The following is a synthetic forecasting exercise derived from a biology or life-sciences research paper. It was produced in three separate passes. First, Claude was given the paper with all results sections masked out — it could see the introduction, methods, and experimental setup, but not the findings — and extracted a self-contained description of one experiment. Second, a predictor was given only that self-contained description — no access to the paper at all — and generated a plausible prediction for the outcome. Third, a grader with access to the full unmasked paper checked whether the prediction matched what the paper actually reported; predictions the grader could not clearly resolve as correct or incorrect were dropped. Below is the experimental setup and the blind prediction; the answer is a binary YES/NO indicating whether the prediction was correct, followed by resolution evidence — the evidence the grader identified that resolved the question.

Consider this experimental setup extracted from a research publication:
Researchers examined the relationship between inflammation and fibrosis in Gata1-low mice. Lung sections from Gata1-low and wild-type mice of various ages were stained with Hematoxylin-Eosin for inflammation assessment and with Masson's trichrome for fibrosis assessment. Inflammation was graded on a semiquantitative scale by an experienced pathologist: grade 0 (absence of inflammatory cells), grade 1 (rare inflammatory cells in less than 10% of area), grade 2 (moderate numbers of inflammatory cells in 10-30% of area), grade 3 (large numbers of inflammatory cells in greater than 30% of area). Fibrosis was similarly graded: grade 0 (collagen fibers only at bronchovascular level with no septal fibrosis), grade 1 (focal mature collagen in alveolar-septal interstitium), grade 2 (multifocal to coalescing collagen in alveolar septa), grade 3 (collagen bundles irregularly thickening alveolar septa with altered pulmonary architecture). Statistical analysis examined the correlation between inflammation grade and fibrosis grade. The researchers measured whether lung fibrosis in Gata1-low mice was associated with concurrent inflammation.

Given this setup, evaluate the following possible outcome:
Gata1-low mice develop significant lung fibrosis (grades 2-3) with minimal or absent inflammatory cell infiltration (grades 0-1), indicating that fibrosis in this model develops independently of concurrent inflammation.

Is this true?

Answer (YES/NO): NO